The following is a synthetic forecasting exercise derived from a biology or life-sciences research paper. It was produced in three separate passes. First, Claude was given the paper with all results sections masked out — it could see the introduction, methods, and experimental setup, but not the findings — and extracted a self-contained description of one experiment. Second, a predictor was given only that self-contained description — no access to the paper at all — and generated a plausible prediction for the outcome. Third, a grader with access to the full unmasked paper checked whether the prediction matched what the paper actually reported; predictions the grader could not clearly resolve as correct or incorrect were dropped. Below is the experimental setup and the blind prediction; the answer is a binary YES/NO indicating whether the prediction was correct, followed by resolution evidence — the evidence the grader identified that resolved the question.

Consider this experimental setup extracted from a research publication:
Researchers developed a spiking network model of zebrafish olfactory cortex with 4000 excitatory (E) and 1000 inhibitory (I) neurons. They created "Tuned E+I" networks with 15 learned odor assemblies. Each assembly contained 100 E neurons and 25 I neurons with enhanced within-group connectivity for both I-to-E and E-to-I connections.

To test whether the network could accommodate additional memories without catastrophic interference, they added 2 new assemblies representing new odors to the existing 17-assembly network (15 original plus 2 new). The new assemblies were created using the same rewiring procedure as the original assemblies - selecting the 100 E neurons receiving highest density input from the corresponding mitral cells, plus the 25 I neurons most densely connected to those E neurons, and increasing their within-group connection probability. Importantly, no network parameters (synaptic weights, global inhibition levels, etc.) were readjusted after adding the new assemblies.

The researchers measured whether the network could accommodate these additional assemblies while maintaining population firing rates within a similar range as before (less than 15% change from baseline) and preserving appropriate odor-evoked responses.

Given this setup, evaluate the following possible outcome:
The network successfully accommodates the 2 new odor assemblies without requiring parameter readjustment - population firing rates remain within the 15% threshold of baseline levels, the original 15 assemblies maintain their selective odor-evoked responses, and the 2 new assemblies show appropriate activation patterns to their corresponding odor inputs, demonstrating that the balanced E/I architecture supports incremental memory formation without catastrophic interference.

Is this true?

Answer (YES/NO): YES